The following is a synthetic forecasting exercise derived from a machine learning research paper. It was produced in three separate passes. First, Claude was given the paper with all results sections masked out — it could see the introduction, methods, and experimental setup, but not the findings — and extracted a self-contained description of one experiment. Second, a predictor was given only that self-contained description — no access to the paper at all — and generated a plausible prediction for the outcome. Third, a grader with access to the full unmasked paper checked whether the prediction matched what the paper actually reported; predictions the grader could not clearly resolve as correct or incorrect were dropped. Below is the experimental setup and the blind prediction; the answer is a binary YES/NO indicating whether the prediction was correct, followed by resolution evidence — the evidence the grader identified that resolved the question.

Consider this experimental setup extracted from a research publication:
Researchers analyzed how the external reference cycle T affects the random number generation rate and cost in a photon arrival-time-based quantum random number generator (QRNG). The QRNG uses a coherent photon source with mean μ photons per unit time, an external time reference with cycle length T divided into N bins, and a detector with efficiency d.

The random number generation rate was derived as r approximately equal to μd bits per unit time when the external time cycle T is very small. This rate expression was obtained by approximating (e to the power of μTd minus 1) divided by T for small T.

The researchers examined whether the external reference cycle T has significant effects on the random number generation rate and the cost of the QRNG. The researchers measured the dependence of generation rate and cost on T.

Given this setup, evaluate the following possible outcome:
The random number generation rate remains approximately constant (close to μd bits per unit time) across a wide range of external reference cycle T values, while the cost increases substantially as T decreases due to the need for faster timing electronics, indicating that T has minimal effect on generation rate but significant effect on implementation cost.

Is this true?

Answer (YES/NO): NO